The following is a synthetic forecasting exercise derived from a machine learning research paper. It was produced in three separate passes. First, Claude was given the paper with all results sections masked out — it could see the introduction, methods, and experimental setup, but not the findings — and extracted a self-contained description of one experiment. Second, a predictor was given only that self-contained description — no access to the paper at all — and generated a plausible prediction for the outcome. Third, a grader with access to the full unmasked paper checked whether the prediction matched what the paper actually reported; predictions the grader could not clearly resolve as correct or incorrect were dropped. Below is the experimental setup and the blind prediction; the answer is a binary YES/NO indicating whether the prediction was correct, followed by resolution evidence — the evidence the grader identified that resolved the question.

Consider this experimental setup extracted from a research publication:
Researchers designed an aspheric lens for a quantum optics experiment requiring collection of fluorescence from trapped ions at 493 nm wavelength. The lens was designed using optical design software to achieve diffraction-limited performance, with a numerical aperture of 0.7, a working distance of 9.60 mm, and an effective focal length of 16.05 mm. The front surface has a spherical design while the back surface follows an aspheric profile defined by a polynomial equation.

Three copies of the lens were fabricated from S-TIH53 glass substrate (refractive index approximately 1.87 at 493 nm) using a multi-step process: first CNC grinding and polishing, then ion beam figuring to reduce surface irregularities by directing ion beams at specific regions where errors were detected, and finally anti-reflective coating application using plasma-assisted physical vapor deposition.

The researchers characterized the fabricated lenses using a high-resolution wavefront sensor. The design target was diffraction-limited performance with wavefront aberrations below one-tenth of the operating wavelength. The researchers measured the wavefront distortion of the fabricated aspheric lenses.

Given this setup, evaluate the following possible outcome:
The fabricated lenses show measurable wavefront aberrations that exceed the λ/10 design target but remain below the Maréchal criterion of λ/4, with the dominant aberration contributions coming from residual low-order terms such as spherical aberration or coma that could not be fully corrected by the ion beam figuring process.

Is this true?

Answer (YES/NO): NO